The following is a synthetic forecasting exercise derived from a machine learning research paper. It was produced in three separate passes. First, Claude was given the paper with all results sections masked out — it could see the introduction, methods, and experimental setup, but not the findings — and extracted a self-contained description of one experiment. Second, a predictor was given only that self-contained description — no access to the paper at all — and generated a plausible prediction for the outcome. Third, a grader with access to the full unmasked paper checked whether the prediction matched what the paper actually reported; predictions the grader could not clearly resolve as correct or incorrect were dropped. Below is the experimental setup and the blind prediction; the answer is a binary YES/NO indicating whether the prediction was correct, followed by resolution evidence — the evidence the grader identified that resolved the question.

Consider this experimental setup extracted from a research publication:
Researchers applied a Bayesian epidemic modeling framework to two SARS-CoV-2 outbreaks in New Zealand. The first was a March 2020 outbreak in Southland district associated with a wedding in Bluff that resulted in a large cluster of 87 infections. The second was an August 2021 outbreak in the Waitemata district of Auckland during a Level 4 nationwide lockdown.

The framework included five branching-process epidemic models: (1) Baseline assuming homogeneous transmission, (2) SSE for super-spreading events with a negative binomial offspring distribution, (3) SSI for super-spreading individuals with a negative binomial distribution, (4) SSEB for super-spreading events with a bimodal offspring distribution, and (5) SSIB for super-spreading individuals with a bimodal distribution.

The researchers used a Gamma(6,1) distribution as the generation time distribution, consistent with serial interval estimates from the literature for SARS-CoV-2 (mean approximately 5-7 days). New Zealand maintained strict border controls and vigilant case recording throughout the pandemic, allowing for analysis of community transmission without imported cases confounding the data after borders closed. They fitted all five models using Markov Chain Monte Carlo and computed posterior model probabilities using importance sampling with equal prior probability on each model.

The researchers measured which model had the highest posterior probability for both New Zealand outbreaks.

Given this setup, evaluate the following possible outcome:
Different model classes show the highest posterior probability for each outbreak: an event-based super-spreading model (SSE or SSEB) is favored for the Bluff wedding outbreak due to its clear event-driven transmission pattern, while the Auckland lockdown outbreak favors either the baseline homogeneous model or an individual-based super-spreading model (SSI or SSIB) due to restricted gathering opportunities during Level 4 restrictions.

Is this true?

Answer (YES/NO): NO